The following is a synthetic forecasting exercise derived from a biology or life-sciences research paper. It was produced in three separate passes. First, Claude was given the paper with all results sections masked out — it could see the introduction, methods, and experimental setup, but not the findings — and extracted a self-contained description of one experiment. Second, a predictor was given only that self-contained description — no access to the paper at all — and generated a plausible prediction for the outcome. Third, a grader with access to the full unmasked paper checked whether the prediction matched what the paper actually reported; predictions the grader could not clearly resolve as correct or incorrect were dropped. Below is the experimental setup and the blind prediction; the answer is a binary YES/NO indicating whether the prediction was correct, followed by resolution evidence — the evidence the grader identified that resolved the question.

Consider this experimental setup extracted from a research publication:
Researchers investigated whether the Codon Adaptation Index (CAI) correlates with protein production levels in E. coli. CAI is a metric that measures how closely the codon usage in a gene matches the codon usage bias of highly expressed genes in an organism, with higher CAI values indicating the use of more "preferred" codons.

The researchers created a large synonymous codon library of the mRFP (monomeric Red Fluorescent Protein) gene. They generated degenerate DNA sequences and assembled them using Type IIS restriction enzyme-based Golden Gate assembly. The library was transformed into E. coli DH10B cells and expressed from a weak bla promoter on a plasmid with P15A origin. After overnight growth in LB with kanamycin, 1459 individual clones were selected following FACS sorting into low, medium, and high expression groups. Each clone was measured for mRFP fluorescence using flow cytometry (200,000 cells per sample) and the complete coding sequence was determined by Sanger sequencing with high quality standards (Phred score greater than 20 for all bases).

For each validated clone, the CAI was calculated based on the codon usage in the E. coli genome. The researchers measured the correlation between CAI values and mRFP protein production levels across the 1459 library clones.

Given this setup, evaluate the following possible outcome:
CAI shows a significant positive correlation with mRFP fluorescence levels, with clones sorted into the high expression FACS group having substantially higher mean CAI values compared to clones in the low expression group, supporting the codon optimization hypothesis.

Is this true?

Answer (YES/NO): NO